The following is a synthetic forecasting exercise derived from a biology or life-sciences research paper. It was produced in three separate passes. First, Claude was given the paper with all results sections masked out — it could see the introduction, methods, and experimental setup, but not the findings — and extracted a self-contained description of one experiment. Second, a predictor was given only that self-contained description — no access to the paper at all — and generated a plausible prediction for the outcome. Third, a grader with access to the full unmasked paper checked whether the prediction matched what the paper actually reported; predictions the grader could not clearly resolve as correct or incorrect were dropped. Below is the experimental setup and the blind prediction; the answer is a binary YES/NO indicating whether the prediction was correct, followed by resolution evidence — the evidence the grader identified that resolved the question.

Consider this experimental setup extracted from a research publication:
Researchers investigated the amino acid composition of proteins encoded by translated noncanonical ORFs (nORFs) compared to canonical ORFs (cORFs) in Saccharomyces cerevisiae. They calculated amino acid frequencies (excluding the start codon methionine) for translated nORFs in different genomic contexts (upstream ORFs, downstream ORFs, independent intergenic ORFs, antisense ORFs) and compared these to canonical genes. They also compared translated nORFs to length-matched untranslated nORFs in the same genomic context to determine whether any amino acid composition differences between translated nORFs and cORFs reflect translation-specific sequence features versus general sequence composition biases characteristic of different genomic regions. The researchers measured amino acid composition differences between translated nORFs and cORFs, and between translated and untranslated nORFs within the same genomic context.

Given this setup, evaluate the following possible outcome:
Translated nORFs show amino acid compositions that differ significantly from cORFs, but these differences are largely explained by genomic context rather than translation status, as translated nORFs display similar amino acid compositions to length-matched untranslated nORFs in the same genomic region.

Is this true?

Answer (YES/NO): YES